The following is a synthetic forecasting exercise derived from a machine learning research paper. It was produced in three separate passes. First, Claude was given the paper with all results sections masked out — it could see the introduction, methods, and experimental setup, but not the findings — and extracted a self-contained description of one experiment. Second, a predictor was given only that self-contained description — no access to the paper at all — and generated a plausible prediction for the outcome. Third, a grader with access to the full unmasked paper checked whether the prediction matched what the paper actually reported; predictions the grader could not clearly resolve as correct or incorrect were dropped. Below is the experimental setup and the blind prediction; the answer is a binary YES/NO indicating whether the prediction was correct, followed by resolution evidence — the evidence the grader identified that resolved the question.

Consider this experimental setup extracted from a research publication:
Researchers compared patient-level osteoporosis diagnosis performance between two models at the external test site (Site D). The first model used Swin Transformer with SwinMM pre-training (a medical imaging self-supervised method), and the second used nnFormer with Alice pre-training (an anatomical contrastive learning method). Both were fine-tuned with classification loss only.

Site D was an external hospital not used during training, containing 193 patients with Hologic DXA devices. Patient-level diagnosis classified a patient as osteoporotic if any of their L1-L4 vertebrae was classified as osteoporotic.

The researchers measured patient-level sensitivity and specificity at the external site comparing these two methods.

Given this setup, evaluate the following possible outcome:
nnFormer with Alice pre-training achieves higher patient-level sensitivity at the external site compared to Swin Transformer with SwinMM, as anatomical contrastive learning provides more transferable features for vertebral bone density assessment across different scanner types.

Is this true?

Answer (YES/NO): NO